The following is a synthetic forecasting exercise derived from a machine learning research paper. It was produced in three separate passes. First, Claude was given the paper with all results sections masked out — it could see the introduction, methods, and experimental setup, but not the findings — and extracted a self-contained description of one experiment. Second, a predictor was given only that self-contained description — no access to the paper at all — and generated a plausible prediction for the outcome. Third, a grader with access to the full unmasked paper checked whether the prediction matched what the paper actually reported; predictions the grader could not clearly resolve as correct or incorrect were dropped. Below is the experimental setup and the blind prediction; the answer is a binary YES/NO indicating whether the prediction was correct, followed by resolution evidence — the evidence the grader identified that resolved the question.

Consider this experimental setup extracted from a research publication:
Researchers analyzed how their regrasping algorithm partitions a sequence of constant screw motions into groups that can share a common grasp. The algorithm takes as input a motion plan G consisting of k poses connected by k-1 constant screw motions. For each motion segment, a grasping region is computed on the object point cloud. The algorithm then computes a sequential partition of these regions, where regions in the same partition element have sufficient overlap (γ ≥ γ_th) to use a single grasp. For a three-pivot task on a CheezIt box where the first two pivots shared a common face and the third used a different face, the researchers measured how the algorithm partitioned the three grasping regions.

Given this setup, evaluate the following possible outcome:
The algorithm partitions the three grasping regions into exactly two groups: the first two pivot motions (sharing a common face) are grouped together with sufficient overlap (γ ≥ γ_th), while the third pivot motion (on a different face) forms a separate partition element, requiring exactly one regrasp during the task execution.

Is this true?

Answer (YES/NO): YES